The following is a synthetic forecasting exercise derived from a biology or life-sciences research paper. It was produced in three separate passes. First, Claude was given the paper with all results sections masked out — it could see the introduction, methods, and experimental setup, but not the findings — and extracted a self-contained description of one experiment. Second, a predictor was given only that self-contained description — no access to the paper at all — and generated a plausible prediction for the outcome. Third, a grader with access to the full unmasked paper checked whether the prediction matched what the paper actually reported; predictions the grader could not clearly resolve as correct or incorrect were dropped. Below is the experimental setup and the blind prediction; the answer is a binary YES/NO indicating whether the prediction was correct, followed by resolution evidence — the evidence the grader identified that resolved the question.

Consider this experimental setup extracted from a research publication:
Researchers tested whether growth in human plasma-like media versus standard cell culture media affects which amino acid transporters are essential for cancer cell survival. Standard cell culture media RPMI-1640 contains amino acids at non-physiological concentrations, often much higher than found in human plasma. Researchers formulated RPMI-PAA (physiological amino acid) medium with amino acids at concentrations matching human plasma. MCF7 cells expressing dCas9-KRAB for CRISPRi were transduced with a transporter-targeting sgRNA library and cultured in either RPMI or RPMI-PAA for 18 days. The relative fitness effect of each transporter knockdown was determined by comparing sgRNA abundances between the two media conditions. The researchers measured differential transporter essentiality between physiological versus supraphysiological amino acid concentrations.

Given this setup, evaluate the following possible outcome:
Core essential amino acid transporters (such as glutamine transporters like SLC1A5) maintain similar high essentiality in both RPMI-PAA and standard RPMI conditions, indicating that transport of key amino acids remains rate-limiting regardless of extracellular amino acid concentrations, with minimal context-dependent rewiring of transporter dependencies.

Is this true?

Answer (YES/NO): NO